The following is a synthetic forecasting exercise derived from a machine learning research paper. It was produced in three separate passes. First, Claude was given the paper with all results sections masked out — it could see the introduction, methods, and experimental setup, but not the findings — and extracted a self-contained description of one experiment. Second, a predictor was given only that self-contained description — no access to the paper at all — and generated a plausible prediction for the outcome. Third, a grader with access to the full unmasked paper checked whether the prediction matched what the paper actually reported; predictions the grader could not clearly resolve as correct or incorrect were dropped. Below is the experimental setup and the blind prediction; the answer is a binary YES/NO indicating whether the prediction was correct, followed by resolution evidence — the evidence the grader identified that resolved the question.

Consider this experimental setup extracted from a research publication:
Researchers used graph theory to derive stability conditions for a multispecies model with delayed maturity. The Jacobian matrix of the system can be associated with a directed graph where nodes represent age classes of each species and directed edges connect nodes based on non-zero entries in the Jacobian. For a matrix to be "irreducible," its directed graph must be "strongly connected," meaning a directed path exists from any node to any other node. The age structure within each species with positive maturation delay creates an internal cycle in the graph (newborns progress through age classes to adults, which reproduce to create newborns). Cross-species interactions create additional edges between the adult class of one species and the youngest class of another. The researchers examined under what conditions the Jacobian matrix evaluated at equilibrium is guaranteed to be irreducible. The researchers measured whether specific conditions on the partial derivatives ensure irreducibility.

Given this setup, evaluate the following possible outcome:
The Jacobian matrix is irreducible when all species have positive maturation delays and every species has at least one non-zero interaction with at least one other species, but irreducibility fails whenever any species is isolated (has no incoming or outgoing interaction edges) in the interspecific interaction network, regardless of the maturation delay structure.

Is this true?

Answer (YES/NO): NO